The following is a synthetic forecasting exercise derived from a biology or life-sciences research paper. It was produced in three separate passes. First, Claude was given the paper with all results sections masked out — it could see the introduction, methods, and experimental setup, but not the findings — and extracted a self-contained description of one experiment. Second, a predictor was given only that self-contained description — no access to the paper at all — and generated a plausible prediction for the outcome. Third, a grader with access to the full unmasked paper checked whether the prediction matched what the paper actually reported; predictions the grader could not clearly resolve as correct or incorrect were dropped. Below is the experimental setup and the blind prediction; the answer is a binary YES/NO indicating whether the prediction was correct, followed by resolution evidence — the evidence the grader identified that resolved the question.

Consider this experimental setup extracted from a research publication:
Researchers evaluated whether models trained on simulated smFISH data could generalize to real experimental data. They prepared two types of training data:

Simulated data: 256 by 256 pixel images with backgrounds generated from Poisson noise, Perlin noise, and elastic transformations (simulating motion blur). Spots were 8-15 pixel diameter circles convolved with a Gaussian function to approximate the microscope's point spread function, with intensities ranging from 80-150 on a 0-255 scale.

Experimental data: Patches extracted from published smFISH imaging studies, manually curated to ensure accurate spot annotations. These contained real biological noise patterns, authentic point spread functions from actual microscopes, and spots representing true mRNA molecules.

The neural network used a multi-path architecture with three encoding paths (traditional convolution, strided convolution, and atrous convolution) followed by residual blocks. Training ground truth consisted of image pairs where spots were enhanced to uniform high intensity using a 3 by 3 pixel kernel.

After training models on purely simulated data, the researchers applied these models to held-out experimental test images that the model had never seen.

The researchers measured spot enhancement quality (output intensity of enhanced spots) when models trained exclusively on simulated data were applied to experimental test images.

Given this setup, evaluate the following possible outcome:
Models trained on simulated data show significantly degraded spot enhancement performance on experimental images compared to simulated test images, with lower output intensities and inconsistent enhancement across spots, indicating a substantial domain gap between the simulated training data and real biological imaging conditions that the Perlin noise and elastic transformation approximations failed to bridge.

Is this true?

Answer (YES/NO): NO